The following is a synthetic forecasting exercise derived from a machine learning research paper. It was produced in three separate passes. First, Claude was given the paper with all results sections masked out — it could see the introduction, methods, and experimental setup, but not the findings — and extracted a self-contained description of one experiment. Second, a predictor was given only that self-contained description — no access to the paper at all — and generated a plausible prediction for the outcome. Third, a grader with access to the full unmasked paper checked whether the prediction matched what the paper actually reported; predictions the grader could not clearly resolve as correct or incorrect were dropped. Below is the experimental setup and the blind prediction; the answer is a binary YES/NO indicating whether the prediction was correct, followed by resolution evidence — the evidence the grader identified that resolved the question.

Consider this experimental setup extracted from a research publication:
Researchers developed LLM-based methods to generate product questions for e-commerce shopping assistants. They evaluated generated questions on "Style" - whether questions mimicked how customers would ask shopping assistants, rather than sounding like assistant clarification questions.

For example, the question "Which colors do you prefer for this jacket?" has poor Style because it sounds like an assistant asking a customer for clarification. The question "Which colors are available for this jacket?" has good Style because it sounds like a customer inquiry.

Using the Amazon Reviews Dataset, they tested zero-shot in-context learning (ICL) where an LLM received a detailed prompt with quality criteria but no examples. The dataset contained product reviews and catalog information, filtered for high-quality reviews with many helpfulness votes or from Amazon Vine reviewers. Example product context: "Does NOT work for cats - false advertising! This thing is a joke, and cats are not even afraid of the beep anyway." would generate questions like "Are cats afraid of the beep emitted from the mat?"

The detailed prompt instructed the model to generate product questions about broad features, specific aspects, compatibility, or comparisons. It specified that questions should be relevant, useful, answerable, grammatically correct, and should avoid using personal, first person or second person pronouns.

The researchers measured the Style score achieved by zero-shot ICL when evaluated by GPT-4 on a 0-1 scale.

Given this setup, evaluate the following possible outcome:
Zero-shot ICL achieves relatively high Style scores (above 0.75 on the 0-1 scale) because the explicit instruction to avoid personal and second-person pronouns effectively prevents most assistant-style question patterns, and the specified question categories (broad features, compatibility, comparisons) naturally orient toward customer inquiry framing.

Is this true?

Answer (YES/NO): NO